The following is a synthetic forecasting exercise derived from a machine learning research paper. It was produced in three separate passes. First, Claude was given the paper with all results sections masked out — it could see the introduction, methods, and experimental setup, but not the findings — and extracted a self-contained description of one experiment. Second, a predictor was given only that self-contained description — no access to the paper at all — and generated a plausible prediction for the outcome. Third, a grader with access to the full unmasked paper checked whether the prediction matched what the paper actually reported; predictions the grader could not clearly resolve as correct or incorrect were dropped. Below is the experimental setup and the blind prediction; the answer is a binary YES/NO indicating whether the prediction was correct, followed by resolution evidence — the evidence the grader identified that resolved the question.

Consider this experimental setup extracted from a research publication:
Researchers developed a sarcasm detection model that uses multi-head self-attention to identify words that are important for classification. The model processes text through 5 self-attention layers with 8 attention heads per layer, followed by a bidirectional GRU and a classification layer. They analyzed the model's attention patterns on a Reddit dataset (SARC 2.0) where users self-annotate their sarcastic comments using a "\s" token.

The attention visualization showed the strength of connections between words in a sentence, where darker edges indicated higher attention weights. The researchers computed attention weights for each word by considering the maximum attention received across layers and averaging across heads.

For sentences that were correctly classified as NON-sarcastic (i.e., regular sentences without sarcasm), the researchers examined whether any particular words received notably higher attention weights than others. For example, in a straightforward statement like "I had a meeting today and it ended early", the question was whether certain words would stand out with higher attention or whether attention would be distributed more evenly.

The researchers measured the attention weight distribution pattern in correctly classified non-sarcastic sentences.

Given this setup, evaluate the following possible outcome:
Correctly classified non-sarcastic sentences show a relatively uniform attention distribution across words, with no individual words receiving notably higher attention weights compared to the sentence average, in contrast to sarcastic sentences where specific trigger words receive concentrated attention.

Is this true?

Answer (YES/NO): YES